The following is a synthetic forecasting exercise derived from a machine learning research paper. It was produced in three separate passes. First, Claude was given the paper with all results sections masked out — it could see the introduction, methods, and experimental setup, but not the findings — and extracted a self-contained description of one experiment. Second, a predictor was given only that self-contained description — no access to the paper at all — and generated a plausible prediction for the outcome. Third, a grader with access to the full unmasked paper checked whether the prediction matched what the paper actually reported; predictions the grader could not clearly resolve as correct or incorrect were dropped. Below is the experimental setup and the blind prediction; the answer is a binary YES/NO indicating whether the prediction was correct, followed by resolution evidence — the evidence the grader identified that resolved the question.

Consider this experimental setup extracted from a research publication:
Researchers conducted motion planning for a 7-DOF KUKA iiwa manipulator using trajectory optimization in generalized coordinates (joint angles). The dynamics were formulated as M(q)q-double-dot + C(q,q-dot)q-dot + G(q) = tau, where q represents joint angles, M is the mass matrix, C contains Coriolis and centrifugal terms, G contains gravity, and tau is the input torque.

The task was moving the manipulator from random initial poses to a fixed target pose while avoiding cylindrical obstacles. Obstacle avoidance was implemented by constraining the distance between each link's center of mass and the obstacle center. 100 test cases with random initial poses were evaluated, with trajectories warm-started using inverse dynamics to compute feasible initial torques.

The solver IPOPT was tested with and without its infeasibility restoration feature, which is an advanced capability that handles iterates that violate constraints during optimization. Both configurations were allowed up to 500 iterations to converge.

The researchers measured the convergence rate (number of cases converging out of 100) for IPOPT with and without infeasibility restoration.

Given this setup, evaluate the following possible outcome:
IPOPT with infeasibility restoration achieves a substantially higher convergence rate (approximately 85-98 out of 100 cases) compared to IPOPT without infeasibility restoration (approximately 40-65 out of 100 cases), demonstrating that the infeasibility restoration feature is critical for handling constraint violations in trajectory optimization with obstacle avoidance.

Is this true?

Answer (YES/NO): NO